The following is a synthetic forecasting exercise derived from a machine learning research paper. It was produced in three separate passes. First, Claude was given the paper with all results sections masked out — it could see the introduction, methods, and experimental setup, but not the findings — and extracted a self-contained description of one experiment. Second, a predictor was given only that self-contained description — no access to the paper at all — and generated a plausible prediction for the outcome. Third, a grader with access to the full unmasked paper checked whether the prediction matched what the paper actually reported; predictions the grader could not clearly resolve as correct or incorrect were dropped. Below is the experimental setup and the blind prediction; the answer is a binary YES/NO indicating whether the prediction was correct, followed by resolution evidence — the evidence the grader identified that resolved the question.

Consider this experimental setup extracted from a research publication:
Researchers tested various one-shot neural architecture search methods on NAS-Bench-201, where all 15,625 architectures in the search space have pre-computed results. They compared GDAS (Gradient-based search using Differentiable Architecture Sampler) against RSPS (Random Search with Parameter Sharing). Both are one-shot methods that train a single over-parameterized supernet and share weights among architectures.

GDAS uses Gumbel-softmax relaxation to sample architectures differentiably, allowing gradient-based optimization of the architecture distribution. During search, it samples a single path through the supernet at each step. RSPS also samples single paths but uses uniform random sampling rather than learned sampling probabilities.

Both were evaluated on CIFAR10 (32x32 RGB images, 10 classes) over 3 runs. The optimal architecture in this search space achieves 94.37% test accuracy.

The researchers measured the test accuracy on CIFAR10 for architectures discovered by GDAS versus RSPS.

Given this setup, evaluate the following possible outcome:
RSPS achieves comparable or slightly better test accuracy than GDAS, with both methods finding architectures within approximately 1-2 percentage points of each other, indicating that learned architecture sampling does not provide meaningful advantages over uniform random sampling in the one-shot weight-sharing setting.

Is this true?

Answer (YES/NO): NO